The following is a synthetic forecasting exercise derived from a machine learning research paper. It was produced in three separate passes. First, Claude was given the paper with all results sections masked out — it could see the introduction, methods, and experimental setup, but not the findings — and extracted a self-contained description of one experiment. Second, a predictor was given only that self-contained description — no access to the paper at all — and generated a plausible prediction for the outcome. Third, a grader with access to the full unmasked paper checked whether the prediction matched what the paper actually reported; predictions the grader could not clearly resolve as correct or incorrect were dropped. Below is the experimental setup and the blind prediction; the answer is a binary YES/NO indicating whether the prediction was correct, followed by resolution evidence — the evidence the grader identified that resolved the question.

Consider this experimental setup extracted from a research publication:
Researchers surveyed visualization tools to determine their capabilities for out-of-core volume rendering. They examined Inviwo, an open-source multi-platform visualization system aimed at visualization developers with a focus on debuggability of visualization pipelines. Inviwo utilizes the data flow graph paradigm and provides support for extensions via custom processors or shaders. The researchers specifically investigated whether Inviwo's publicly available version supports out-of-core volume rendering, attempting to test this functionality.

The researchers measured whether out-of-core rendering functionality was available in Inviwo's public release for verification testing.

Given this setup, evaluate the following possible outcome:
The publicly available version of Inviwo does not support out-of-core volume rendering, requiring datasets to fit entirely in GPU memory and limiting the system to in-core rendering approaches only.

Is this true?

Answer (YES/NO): YES